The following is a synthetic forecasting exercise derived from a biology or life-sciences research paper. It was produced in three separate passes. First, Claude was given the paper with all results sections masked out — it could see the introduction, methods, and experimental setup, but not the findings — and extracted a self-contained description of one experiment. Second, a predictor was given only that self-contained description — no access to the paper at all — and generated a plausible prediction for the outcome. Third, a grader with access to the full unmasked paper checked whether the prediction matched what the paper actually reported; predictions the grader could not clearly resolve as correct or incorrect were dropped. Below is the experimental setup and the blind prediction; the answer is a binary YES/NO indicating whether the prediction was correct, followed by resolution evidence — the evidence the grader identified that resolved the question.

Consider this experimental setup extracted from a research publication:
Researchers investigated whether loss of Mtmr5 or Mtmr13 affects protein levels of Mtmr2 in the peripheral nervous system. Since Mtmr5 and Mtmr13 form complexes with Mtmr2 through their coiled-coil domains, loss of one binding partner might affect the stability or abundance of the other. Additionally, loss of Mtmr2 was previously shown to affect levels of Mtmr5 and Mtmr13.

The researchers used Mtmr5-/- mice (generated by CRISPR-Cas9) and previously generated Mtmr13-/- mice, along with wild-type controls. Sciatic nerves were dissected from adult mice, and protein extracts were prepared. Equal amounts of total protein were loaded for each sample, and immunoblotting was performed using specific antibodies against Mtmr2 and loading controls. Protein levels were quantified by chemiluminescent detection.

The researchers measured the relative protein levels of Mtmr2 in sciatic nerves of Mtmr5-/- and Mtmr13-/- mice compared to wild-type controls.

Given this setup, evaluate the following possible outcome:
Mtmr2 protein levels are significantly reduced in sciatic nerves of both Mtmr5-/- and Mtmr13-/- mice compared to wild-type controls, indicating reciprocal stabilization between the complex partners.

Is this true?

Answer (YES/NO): NO